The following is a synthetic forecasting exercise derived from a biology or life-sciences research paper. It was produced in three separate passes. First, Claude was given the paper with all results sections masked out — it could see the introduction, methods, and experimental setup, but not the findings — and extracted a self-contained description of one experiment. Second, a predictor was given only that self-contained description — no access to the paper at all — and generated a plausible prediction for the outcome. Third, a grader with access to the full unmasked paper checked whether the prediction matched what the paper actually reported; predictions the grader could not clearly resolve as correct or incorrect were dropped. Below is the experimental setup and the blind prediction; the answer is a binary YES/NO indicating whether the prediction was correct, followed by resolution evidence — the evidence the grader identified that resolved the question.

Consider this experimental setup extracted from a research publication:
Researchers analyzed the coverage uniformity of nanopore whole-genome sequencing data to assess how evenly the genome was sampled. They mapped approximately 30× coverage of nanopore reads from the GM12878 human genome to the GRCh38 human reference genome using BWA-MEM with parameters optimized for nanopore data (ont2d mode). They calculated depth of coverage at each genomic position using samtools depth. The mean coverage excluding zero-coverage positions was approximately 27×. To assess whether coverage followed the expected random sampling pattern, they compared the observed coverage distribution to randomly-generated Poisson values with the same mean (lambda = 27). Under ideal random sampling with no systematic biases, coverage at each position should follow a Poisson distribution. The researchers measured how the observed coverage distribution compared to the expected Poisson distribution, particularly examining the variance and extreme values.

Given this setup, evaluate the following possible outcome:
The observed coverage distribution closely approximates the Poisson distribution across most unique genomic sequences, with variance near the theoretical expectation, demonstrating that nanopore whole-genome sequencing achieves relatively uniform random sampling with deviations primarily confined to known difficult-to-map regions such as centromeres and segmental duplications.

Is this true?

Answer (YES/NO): NO